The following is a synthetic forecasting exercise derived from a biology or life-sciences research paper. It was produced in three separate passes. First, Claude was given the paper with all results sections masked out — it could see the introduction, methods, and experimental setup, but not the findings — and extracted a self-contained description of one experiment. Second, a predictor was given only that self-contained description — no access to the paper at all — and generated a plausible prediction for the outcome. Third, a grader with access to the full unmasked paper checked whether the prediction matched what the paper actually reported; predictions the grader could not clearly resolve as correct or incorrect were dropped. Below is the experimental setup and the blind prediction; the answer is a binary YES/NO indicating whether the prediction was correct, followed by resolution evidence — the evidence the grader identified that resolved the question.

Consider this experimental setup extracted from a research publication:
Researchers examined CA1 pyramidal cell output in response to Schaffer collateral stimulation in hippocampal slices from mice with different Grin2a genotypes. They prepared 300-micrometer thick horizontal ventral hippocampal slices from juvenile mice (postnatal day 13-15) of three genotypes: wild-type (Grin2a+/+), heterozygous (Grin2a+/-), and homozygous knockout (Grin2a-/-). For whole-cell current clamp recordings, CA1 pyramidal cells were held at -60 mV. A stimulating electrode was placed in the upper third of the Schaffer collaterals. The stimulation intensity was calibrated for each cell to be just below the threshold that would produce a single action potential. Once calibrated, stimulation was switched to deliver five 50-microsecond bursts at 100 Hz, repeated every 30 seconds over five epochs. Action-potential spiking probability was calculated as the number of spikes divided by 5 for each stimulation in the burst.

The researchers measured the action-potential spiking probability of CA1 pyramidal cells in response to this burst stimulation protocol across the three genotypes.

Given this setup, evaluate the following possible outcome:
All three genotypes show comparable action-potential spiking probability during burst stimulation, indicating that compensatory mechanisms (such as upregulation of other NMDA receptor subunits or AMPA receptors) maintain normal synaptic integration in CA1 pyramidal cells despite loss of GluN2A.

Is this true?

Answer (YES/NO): NO